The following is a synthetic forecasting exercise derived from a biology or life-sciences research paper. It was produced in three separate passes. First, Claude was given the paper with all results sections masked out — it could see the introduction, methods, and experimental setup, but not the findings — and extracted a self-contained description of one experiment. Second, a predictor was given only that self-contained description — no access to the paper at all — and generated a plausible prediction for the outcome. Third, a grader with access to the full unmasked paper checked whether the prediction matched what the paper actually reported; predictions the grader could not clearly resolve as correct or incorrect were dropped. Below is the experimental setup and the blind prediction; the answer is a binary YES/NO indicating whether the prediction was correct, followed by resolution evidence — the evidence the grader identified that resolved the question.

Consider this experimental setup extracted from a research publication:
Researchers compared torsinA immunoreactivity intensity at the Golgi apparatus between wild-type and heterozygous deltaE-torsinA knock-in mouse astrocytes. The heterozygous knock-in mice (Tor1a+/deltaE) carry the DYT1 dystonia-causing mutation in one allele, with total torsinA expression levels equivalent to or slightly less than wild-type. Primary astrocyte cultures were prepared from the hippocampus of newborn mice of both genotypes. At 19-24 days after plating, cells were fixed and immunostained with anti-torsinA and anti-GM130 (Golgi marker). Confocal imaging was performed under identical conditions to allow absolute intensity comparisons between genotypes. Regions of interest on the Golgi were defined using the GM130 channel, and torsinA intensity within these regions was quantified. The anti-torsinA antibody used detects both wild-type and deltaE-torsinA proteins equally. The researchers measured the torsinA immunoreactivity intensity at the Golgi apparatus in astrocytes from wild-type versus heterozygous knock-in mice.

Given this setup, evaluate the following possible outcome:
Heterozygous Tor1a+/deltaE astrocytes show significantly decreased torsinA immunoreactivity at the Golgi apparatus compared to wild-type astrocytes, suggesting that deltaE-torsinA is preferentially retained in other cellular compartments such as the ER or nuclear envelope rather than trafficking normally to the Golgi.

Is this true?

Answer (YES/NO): NO